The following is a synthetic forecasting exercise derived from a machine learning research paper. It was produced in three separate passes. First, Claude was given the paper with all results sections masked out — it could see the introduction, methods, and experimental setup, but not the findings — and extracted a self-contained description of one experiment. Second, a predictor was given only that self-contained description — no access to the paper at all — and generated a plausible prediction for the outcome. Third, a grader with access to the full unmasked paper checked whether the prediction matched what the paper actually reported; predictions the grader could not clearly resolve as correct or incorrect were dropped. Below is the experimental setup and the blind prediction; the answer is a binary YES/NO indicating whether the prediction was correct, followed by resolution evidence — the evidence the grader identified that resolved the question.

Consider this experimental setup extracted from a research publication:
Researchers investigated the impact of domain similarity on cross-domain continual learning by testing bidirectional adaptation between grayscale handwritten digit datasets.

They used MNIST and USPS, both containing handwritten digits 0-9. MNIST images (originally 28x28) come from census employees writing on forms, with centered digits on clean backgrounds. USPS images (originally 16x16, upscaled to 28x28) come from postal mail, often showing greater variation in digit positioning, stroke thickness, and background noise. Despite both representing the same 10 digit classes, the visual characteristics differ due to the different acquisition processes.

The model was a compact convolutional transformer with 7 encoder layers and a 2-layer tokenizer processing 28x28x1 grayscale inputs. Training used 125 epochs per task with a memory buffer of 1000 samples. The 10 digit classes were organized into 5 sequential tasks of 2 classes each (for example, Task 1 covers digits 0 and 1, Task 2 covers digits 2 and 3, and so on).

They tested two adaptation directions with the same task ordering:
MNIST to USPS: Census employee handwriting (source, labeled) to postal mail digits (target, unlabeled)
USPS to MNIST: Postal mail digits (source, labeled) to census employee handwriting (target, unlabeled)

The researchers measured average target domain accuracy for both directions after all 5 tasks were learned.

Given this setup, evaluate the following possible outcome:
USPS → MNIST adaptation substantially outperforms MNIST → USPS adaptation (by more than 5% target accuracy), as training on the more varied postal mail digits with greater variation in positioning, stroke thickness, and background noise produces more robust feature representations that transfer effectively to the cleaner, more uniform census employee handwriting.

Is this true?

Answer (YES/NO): NO